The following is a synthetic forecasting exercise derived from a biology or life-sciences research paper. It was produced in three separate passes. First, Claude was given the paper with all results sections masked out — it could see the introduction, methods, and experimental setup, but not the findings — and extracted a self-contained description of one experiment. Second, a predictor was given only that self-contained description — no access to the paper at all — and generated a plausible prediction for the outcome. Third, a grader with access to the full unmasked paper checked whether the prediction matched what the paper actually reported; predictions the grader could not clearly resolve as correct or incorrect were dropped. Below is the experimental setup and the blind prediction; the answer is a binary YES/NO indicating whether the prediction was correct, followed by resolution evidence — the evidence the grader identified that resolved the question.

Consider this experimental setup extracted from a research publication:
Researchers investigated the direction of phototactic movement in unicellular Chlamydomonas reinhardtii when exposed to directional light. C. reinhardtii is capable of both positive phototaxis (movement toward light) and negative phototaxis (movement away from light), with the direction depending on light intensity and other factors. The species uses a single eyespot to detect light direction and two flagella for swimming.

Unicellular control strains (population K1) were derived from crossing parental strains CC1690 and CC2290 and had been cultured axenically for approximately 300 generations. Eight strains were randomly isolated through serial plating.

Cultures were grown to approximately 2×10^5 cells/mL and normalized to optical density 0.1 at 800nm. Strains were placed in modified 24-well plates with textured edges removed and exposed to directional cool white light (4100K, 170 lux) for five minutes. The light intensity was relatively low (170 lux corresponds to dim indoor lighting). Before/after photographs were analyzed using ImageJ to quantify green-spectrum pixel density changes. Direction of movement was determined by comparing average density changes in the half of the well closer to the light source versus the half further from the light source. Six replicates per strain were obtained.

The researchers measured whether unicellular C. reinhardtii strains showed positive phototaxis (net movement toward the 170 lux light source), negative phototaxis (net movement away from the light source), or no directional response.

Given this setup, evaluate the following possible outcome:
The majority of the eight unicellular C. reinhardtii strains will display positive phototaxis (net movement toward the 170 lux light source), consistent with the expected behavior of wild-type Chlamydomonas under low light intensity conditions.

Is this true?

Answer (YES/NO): YES